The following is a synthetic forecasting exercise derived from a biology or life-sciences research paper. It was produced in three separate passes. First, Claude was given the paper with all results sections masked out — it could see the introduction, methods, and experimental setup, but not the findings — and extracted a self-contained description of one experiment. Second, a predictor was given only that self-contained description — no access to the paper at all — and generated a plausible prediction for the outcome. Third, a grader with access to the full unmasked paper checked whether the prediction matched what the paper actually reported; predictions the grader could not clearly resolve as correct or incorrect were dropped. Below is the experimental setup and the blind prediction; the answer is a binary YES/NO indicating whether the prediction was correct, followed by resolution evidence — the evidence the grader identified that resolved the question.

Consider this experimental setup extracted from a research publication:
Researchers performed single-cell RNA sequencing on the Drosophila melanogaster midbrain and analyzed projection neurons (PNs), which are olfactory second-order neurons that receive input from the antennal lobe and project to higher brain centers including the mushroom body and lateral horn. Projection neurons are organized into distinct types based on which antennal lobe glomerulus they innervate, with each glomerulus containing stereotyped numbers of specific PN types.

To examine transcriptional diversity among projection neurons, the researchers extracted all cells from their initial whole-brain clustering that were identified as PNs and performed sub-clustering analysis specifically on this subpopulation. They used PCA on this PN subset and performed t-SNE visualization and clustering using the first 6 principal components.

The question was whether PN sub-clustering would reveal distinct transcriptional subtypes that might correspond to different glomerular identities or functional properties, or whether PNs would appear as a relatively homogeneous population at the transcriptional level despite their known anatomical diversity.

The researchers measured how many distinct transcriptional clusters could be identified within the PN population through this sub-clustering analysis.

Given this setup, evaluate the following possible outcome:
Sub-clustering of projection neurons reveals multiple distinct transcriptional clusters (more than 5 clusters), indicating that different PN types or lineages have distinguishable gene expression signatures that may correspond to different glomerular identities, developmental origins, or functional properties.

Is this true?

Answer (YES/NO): NO